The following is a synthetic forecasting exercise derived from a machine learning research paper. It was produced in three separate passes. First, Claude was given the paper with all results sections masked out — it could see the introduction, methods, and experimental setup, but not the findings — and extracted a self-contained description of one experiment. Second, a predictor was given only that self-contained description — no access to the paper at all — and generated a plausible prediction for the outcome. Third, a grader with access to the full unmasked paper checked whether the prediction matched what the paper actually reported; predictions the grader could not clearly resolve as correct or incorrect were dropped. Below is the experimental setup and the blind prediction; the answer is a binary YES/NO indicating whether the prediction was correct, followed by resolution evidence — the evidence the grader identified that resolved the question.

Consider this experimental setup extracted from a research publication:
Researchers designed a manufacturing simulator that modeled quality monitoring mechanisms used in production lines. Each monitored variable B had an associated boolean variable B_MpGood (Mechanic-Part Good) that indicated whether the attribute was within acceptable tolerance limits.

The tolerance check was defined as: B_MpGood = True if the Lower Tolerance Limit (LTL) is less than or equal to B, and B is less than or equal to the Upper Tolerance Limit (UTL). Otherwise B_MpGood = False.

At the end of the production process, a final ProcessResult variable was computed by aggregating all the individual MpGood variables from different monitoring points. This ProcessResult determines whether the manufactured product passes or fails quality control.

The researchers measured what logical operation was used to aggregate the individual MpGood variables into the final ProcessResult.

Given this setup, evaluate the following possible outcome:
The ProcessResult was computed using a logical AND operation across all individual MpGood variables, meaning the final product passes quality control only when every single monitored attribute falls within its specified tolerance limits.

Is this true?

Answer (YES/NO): YES